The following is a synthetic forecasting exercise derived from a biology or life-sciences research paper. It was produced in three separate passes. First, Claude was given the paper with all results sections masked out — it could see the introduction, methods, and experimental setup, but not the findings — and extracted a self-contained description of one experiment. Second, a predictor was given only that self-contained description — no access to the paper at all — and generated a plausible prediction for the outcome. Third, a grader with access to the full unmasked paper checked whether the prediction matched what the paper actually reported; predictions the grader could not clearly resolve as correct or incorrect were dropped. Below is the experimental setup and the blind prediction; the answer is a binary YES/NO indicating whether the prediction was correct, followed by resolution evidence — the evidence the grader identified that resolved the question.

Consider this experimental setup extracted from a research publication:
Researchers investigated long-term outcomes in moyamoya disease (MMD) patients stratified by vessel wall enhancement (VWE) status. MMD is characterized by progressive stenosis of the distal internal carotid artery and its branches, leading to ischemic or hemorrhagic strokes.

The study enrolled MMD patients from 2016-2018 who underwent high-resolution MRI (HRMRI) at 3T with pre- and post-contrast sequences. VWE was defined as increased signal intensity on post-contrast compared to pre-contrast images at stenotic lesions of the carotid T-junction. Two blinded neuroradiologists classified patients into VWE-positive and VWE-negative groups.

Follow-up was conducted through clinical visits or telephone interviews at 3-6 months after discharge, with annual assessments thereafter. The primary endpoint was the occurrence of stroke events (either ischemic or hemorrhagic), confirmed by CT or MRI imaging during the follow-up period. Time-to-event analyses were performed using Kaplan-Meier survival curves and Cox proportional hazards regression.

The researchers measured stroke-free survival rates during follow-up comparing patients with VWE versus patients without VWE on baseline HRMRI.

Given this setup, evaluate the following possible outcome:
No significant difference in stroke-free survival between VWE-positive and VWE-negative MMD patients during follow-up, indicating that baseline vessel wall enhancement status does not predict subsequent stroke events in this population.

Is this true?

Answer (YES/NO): NO